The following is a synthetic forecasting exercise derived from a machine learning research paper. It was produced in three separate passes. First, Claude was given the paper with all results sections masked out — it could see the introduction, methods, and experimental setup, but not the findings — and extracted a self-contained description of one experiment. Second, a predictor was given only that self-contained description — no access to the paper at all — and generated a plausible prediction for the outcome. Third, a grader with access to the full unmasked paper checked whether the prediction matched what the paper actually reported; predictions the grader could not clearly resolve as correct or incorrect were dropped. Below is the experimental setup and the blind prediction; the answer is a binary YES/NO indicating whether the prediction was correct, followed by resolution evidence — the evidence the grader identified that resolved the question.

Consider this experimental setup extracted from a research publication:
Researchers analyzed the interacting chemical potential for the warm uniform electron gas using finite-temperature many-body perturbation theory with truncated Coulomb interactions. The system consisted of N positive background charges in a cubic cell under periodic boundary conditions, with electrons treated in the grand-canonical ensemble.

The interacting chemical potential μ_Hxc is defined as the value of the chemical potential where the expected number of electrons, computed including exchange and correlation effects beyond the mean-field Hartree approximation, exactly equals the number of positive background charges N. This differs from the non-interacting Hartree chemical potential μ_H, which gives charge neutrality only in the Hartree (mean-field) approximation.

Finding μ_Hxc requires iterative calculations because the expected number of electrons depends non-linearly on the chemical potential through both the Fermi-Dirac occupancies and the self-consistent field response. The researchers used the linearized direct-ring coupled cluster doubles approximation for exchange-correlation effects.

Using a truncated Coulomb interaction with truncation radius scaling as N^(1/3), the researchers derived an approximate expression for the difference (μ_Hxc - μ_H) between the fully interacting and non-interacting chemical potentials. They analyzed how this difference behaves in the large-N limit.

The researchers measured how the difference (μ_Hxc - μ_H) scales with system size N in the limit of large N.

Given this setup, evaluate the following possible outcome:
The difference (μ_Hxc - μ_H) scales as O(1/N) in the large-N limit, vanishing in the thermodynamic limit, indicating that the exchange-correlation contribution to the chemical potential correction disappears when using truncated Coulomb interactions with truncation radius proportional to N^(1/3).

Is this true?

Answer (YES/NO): NO